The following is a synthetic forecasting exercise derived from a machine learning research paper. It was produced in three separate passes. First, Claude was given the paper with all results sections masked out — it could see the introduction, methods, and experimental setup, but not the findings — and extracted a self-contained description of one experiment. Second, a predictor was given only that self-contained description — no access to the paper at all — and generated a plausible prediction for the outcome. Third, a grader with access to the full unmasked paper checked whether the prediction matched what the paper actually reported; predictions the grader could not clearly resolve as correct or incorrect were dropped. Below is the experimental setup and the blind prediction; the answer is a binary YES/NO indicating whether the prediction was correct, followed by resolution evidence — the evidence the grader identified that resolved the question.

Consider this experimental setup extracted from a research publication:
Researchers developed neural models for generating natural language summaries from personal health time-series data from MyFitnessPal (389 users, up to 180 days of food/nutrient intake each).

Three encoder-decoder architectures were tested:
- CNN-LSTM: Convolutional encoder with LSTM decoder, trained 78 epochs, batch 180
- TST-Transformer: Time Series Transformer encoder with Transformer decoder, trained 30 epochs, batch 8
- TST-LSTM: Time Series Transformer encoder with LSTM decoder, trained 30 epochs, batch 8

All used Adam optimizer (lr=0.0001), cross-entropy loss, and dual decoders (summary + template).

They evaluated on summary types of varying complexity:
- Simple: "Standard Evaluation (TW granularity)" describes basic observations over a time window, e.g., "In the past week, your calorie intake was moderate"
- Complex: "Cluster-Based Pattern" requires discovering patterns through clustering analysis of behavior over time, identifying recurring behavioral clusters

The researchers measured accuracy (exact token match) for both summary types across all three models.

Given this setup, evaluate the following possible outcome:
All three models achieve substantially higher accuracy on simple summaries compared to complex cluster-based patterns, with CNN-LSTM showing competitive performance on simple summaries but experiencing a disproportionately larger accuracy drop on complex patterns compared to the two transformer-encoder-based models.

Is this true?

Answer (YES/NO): NO